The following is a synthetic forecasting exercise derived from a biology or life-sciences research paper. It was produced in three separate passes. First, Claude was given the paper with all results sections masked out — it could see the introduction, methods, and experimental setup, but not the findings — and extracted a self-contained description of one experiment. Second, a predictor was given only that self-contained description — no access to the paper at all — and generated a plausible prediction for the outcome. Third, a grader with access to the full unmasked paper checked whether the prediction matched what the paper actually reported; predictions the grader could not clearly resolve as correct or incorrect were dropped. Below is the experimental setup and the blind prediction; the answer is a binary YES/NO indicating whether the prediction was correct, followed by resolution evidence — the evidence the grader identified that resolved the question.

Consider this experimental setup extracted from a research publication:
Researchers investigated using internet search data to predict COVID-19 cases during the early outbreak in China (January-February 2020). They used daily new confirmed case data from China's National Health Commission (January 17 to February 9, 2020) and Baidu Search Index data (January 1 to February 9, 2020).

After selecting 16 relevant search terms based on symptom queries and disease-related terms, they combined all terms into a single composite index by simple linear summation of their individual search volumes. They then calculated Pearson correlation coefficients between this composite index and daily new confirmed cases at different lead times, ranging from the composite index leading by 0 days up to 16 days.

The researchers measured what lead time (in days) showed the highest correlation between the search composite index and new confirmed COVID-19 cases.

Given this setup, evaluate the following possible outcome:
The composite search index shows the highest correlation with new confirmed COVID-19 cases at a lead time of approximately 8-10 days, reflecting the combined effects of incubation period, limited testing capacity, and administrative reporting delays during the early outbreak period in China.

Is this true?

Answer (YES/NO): YES